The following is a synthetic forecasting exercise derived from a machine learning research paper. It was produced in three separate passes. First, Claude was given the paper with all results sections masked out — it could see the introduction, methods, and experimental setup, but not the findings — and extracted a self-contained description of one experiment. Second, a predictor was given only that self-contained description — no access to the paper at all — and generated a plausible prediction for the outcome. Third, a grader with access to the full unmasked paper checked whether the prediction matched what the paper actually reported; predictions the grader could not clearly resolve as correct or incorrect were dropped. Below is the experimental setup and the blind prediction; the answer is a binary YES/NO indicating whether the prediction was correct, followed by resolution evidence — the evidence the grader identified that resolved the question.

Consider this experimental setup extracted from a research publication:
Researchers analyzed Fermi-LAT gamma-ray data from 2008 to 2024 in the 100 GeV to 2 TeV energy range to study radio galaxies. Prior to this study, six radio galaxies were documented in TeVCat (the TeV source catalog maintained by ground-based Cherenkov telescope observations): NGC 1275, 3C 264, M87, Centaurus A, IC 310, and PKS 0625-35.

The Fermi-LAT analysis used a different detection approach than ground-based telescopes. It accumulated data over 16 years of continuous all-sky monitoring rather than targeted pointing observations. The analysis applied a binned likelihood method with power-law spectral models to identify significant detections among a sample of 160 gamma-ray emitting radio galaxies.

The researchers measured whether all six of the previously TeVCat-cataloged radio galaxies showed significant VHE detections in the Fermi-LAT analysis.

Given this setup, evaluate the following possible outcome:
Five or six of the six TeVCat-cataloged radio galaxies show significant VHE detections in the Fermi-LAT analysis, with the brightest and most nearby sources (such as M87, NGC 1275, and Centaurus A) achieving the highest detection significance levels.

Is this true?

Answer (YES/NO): YES